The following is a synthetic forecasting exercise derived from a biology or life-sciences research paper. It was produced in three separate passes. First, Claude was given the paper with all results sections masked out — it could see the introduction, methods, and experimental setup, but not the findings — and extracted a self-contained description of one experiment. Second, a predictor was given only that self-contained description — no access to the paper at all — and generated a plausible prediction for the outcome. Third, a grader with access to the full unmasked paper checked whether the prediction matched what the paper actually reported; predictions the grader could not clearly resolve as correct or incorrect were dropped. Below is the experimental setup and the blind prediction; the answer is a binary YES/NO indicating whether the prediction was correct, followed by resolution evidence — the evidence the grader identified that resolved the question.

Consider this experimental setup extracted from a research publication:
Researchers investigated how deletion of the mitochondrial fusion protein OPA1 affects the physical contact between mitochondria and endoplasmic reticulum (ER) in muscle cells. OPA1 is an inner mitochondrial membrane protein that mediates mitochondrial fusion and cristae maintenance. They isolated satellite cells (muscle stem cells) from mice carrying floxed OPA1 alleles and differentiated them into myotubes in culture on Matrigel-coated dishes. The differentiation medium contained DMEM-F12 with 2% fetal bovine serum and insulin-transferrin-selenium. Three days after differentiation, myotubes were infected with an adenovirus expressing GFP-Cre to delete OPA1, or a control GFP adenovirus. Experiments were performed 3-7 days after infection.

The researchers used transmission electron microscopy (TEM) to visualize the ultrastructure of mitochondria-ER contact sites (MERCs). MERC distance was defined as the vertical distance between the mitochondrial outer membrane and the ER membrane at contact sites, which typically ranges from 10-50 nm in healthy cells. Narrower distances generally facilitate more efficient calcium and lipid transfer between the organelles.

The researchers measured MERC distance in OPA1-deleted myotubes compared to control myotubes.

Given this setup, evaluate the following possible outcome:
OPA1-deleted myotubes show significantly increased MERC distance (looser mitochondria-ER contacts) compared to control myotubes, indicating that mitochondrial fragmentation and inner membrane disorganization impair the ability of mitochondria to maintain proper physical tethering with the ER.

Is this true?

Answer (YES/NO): NO